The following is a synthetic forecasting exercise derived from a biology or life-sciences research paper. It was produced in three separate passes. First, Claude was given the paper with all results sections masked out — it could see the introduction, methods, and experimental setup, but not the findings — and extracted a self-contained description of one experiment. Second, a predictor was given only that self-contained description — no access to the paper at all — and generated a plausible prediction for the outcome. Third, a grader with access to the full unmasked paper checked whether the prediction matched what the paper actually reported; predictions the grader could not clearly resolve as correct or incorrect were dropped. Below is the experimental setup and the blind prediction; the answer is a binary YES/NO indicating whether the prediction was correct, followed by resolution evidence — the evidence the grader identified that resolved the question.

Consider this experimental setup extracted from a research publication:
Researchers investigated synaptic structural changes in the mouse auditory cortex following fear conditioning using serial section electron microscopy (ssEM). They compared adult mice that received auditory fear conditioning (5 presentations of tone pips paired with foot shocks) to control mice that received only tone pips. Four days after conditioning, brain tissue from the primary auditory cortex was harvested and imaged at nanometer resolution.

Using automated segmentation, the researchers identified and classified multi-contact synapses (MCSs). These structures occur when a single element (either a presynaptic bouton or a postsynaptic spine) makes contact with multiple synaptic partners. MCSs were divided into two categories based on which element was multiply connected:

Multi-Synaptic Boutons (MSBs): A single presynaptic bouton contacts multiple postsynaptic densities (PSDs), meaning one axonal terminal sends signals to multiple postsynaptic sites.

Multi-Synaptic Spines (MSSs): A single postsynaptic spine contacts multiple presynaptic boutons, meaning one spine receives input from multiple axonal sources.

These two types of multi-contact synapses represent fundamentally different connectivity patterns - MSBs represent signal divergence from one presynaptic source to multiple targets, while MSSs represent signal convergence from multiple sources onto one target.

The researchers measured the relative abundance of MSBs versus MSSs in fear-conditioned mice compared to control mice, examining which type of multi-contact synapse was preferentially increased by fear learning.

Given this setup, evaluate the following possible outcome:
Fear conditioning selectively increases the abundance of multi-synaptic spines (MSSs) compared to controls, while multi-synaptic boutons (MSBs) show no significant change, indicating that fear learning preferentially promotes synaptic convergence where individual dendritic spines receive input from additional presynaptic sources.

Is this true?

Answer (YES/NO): NO